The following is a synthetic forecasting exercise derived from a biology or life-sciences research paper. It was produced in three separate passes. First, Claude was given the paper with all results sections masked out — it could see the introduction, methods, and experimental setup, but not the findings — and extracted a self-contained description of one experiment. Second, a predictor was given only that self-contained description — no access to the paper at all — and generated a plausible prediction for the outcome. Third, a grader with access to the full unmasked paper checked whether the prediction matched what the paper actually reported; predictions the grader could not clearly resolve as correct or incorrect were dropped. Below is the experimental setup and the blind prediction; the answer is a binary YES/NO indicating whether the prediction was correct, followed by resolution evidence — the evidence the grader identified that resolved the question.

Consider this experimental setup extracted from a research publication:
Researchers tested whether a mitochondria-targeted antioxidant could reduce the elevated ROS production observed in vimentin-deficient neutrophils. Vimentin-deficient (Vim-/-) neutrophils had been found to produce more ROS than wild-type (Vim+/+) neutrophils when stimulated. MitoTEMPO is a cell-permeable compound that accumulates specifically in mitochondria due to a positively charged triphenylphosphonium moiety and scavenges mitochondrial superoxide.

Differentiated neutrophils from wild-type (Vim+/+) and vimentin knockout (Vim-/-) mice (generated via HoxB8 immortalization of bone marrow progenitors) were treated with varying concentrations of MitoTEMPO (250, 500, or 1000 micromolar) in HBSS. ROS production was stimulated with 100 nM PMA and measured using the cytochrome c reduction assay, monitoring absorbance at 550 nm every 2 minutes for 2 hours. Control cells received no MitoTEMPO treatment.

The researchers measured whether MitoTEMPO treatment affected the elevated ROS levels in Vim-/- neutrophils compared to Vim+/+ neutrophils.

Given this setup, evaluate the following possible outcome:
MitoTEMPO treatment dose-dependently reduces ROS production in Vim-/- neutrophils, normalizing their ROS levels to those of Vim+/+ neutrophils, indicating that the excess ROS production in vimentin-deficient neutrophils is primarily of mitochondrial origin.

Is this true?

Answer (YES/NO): NO